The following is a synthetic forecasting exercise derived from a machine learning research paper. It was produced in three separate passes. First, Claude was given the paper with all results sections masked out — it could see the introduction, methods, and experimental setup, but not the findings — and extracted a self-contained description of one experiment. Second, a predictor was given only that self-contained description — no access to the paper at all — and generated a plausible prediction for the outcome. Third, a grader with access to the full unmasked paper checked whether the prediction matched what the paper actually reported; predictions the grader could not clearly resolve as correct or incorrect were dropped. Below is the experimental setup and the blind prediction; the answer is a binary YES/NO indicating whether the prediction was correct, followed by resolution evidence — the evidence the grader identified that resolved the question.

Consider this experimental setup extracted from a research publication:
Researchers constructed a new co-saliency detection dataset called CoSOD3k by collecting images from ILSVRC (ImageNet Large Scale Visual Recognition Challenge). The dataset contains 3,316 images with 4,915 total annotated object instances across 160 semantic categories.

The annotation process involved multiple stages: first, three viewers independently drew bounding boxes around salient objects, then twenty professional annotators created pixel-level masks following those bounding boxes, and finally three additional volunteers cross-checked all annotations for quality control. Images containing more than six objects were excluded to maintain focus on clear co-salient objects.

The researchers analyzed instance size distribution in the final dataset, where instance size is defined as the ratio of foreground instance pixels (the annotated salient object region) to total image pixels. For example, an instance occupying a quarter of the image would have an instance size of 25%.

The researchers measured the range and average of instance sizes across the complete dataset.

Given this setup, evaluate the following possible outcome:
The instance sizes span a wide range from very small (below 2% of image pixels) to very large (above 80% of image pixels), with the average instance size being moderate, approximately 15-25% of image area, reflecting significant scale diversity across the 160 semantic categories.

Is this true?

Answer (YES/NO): NO